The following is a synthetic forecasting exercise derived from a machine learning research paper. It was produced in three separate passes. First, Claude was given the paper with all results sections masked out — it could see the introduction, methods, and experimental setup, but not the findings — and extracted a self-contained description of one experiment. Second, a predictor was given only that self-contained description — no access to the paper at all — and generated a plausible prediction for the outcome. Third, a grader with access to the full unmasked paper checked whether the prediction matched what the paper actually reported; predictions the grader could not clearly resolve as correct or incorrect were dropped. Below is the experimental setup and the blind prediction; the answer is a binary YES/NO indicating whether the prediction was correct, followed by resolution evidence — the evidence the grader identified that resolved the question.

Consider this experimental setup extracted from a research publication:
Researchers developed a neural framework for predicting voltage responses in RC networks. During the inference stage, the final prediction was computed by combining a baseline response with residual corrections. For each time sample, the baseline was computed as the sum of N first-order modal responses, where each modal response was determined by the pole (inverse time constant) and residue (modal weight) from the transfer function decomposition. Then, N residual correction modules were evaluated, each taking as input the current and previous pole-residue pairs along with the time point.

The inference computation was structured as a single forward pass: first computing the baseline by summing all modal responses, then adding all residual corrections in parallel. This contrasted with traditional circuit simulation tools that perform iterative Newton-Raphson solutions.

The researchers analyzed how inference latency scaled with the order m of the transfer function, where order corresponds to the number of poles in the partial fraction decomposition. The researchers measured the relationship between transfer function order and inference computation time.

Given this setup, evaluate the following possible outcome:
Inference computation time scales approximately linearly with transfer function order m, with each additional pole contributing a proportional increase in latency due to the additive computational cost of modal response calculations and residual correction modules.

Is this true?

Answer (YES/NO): YES